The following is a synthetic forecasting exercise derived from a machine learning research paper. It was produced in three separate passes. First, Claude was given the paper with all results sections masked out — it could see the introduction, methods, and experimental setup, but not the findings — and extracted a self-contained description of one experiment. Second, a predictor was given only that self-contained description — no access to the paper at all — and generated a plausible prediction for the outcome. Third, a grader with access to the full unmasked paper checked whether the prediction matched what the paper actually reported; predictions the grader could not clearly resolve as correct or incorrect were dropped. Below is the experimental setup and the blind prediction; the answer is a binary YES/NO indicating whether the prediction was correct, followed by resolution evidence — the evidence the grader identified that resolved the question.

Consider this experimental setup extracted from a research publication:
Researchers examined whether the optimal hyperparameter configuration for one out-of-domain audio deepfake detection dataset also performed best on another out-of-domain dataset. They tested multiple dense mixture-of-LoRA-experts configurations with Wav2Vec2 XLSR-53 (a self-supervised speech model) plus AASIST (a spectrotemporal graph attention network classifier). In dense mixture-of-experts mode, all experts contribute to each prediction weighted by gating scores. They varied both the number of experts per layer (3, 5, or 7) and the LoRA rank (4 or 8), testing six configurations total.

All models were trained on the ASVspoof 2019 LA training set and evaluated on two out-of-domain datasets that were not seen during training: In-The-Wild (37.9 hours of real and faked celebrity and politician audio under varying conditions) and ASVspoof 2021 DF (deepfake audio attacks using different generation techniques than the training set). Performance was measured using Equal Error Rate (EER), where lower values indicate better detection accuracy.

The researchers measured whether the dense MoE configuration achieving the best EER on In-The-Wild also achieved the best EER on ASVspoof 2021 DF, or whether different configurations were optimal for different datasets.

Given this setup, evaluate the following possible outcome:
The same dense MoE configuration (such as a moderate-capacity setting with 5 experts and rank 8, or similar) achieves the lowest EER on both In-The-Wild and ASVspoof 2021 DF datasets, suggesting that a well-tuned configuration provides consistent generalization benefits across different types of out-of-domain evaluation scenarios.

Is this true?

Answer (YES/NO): YES